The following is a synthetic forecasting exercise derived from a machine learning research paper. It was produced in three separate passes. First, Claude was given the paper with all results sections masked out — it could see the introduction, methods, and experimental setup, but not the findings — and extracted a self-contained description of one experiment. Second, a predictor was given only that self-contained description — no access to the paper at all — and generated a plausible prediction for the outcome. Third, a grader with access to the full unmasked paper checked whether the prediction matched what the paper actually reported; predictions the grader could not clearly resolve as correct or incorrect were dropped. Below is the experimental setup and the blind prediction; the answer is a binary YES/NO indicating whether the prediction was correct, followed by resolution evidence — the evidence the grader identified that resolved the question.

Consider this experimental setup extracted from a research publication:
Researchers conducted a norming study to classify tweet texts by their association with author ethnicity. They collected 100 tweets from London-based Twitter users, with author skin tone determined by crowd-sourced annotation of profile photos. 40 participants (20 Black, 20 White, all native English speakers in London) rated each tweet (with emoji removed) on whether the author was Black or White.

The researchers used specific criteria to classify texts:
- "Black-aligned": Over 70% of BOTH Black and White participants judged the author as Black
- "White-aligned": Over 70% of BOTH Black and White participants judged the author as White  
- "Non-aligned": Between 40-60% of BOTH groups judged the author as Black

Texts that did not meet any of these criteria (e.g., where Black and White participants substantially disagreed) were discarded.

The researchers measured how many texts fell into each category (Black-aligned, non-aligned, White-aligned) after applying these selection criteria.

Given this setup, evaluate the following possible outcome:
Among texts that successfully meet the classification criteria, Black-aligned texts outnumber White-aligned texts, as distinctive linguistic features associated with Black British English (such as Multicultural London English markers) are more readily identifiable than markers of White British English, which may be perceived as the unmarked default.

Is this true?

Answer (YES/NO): NO